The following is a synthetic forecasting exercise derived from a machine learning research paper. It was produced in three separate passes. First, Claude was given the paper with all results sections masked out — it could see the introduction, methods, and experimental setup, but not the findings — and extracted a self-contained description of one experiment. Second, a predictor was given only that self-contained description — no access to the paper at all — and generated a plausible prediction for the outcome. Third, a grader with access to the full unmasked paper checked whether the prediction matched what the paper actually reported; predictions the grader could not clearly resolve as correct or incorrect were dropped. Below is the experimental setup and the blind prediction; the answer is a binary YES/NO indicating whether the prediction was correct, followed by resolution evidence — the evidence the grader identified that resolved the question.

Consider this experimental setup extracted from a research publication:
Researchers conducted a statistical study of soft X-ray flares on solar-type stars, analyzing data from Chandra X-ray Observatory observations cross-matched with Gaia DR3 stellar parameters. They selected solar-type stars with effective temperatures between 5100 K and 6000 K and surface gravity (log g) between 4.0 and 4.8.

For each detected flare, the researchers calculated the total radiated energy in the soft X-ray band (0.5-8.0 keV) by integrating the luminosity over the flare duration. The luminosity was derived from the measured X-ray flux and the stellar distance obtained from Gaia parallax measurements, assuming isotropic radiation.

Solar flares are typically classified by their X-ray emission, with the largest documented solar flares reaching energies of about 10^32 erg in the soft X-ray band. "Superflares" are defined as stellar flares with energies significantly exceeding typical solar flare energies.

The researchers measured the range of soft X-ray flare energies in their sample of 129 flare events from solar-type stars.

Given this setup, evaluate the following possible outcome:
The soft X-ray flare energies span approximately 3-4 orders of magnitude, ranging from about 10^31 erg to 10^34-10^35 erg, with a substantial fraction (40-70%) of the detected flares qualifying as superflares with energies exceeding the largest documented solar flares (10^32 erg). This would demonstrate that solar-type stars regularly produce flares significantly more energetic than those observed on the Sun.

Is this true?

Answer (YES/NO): NO